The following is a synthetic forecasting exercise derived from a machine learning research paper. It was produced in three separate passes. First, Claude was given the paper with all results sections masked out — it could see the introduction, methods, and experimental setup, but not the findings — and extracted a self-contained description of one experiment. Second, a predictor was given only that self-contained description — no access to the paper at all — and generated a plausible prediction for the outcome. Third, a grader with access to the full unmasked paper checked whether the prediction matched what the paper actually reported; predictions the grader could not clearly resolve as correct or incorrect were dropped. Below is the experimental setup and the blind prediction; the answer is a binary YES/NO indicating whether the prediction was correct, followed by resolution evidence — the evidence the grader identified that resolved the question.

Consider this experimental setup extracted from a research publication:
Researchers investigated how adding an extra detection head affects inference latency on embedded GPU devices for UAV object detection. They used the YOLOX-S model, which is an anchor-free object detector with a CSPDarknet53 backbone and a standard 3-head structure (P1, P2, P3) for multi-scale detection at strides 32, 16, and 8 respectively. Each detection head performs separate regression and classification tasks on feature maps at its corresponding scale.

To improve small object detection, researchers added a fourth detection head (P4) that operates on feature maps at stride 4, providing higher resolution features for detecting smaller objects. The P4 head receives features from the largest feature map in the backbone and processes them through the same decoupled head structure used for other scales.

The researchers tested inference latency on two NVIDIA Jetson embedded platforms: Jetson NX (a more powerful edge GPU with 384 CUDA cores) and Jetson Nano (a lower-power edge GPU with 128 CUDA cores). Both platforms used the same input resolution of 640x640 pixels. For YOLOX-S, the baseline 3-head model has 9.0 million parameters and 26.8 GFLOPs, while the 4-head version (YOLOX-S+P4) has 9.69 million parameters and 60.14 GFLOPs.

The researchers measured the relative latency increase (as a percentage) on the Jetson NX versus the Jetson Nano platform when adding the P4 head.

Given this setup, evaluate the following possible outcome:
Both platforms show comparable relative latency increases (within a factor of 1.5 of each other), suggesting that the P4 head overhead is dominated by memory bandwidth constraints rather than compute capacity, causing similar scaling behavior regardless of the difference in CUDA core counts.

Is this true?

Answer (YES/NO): NO